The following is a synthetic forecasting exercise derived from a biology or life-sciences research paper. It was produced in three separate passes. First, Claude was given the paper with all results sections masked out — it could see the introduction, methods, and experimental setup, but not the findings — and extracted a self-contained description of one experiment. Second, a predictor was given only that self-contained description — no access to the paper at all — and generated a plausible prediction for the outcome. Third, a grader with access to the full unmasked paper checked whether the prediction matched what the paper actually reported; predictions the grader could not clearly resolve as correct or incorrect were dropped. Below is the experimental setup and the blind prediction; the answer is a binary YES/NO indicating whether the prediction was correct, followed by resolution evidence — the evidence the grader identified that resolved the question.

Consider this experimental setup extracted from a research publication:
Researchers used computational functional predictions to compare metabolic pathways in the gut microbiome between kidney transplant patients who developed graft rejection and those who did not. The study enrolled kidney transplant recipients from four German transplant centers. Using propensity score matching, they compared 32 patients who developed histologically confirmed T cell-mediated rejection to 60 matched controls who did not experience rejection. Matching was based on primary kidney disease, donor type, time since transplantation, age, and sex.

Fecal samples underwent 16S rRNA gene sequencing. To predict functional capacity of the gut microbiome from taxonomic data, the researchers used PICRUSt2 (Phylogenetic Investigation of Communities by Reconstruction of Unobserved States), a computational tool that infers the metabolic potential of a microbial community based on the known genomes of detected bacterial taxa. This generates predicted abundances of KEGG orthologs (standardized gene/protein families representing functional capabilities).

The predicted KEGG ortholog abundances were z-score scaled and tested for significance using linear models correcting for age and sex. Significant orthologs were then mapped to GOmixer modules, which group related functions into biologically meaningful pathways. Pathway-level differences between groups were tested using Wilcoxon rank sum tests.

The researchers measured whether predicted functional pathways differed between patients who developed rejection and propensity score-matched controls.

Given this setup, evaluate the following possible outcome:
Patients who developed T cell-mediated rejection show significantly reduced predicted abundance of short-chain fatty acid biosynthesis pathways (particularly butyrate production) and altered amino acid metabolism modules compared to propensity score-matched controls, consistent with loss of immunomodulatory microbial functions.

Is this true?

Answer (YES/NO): YES